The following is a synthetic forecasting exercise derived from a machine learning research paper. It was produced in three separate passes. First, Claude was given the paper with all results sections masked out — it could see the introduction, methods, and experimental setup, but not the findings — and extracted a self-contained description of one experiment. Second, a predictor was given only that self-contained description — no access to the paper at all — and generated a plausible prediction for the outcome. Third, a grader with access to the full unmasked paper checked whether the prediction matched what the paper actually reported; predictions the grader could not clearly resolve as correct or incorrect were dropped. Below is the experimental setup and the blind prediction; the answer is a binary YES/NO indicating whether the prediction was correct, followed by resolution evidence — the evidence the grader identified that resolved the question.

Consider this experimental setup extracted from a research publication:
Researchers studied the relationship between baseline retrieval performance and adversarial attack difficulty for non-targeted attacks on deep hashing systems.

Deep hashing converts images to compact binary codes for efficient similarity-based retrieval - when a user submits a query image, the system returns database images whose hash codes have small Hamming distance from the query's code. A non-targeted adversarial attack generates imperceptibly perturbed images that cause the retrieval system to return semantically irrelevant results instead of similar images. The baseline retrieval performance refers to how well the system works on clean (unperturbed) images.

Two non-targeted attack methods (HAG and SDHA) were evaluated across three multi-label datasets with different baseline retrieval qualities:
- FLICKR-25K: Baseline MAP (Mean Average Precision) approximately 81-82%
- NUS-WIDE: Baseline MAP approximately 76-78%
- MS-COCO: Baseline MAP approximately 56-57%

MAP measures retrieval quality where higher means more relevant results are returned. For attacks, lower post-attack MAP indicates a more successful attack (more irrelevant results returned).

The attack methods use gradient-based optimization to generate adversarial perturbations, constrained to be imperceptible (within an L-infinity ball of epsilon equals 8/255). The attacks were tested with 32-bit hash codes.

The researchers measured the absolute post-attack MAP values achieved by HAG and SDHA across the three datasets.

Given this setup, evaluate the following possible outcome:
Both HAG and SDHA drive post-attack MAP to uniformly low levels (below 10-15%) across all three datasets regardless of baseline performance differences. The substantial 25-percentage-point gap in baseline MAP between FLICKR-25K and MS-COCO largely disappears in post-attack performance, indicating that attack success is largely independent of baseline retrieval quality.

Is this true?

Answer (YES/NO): NO